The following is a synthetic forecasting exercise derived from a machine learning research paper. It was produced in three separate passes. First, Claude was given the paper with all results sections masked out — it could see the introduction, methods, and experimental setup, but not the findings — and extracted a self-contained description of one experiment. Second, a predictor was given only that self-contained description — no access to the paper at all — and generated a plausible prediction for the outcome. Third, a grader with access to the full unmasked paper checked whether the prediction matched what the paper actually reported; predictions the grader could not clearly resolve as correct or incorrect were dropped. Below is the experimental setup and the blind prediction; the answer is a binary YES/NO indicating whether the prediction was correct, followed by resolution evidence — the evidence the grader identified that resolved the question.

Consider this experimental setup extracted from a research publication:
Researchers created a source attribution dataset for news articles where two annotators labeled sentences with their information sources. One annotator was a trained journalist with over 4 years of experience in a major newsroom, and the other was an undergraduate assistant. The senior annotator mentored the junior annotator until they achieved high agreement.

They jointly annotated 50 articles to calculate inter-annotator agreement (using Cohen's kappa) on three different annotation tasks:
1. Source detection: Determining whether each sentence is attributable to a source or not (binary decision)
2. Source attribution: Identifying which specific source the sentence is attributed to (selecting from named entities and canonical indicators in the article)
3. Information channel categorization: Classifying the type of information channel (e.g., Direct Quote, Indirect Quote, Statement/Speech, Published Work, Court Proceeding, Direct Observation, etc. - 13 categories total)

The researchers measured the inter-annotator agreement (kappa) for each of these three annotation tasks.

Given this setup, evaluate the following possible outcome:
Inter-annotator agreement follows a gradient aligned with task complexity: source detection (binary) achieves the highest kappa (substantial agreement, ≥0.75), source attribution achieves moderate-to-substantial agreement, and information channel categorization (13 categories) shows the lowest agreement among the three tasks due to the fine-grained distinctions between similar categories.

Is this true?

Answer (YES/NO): NO